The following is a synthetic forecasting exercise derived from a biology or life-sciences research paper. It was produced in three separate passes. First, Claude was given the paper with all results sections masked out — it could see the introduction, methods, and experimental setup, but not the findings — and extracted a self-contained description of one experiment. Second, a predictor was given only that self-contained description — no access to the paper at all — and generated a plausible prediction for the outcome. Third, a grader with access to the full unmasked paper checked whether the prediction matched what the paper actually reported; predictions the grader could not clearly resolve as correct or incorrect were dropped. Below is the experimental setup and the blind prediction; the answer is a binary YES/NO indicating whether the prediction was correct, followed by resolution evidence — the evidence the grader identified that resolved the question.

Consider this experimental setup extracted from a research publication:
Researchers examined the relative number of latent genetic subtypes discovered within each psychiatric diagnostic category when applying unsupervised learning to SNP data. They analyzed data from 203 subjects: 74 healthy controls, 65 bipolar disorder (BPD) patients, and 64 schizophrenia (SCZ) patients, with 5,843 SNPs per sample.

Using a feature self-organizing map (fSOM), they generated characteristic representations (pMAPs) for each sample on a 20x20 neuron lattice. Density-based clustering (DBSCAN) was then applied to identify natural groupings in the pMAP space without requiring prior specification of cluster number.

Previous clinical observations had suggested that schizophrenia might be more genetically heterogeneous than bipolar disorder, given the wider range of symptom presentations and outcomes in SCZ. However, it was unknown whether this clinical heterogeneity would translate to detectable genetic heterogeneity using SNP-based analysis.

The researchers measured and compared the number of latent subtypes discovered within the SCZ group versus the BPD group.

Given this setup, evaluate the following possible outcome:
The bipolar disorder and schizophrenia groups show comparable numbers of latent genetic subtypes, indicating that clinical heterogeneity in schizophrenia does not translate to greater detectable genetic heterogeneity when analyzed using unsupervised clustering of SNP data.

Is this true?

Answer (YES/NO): NO